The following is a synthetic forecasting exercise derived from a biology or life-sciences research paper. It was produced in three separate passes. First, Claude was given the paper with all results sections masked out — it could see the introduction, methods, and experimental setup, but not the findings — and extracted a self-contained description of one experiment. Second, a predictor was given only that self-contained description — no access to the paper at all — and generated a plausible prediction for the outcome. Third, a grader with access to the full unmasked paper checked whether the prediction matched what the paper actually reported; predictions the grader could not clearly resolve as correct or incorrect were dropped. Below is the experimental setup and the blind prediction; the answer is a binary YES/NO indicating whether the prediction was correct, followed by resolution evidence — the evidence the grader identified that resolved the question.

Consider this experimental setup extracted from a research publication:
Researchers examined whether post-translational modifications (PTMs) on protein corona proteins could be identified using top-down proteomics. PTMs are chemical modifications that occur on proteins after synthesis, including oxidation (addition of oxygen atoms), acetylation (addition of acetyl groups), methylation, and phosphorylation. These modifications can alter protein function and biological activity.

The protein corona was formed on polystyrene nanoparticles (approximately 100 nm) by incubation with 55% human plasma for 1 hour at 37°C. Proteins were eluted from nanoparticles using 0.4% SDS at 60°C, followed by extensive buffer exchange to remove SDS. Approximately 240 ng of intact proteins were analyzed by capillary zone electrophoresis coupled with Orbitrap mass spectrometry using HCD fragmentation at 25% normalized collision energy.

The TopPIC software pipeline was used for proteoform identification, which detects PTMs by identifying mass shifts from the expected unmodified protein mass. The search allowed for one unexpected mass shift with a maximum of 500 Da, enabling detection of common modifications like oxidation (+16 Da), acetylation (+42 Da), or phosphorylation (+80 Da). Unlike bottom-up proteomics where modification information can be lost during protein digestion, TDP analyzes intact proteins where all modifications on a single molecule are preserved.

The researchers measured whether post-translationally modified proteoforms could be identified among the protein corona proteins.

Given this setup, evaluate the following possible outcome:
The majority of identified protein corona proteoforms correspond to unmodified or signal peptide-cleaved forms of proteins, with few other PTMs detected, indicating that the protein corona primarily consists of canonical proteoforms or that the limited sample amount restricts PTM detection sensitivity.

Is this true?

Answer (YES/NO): NO